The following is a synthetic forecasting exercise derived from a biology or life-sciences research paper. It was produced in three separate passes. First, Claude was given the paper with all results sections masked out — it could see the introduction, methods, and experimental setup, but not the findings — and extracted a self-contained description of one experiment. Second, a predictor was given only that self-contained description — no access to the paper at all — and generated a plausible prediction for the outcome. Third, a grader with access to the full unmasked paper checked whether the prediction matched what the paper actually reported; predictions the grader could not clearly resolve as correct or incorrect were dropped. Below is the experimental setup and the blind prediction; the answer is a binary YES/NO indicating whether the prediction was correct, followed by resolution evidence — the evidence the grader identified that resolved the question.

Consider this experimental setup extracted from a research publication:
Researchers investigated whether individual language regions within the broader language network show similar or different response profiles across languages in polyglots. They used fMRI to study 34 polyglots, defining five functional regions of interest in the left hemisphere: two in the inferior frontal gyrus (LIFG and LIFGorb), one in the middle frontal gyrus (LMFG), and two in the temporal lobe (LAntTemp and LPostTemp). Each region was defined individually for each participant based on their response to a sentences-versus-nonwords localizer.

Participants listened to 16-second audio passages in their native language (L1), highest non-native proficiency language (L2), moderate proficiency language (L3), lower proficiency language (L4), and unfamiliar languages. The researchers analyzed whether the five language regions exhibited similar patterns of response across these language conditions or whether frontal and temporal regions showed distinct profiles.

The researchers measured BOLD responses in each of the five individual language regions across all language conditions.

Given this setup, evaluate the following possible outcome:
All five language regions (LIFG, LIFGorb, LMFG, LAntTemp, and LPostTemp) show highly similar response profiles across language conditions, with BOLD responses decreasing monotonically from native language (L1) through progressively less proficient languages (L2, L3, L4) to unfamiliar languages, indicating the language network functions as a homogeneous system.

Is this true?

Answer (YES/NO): NO